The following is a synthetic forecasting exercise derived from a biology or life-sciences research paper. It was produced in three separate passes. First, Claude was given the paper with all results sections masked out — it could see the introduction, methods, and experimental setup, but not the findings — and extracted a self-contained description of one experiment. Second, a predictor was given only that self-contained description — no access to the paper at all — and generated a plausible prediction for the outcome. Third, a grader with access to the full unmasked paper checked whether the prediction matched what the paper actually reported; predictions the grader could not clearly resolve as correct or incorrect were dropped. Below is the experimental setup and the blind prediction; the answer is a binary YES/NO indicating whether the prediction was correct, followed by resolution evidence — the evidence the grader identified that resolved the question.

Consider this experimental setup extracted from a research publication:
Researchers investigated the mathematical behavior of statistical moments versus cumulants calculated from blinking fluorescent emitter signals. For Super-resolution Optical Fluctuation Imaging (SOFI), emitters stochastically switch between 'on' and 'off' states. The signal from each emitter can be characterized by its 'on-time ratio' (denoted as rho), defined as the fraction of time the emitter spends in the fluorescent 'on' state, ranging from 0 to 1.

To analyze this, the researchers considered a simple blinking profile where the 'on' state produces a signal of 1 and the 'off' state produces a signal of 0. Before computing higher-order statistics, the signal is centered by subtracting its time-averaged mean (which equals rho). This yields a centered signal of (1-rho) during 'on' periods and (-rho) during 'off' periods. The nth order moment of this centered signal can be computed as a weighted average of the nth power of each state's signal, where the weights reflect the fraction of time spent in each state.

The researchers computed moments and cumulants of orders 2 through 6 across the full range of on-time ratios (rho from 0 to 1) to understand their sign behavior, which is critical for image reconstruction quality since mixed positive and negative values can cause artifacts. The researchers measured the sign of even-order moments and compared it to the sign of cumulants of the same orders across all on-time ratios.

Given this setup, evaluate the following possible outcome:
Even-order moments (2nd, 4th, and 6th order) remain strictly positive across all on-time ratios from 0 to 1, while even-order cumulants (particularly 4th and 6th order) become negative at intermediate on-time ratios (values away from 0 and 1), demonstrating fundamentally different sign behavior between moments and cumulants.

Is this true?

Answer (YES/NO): YES